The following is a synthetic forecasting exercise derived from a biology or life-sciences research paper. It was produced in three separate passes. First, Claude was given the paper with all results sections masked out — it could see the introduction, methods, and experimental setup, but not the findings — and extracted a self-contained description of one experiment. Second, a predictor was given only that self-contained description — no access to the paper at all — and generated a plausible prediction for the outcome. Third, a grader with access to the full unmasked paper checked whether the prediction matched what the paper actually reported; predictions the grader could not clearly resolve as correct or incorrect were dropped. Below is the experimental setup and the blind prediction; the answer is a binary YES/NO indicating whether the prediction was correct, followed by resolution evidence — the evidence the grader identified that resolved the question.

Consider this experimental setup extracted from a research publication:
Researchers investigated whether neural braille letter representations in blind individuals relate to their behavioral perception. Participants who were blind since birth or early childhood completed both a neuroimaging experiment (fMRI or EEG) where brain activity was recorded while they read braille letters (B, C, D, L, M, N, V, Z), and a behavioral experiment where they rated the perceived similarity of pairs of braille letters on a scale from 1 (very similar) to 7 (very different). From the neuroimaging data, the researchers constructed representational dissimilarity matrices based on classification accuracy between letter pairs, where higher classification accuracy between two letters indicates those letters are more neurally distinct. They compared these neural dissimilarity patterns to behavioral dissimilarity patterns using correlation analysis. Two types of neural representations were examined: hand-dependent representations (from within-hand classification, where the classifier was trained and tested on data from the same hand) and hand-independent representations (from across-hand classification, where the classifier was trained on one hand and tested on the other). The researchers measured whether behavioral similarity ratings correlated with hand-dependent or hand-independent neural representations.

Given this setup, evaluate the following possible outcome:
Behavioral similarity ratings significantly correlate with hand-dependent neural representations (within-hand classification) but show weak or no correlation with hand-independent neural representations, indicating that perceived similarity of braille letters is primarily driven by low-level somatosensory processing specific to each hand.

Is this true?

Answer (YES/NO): NO